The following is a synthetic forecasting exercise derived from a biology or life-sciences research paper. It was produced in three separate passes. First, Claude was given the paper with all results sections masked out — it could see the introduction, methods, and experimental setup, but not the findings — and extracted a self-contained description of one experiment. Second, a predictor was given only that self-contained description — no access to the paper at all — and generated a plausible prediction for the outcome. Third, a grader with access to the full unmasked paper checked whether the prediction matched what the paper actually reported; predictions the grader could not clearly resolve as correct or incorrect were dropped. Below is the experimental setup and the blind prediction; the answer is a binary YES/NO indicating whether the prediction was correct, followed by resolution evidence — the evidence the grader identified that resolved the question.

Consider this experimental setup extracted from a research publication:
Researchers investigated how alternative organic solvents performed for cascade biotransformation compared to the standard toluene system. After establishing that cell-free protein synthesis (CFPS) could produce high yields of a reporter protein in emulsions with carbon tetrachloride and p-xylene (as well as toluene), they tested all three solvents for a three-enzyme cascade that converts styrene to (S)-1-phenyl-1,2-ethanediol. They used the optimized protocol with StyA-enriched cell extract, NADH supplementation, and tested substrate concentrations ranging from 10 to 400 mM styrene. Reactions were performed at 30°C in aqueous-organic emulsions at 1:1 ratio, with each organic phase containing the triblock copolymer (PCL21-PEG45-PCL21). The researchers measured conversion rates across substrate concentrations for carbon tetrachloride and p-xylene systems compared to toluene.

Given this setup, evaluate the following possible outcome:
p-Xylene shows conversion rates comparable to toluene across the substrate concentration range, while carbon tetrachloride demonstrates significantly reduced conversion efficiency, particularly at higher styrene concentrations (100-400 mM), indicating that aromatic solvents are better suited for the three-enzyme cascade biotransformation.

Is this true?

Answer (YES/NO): NO